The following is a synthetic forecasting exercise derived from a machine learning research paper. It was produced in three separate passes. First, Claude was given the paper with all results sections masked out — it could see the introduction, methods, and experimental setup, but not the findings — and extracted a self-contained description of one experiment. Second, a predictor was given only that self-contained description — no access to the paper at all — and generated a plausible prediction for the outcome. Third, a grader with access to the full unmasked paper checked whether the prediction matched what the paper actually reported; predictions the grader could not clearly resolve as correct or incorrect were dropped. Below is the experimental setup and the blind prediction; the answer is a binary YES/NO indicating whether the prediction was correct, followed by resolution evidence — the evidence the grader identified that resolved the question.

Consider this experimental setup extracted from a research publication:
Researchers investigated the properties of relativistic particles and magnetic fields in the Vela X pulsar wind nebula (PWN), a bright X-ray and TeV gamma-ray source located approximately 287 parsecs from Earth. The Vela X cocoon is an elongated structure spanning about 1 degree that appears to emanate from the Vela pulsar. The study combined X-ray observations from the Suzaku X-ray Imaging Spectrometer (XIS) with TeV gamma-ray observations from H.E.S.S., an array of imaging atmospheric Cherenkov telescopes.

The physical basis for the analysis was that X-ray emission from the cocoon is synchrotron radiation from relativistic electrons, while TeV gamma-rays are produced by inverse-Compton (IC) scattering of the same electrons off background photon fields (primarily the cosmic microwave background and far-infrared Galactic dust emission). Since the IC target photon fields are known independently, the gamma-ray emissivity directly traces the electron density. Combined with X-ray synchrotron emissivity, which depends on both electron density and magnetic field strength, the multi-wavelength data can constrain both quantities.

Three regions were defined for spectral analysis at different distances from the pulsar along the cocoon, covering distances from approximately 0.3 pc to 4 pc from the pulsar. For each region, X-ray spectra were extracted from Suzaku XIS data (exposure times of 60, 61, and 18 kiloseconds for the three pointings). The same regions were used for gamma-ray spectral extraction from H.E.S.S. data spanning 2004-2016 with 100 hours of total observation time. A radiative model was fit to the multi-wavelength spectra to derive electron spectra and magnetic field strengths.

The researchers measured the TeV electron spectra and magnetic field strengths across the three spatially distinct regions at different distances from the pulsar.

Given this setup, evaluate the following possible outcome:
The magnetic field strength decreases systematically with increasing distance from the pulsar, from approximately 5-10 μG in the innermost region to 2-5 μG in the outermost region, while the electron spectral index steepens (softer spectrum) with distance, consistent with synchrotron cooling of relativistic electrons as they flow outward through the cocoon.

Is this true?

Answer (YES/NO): NO